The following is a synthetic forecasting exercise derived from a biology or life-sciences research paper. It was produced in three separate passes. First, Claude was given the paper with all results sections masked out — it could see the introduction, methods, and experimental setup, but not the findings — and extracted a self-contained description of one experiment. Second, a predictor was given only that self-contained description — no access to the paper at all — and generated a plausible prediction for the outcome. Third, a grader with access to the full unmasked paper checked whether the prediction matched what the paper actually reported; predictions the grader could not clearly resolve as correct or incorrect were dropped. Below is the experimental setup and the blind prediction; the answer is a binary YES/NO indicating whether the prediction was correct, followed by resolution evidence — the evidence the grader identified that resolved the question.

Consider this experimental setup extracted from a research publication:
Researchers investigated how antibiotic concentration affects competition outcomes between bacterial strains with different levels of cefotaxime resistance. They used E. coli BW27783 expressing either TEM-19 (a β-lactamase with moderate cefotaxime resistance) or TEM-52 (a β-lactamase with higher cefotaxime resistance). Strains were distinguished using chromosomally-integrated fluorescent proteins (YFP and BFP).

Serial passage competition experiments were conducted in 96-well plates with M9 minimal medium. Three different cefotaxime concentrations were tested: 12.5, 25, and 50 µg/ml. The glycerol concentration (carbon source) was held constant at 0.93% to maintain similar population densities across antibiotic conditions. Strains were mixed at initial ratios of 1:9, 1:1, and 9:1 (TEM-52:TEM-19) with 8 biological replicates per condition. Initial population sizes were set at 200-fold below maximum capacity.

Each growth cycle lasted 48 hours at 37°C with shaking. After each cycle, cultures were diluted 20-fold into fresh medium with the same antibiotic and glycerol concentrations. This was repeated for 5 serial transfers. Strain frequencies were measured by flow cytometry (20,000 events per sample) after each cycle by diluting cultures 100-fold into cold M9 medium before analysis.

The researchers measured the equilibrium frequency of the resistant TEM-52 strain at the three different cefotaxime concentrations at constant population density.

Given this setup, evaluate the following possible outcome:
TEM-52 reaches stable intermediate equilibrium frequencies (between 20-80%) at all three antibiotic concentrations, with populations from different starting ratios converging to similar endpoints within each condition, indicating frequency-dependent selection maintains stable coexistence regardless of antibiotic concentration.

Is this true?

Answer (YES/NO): NO